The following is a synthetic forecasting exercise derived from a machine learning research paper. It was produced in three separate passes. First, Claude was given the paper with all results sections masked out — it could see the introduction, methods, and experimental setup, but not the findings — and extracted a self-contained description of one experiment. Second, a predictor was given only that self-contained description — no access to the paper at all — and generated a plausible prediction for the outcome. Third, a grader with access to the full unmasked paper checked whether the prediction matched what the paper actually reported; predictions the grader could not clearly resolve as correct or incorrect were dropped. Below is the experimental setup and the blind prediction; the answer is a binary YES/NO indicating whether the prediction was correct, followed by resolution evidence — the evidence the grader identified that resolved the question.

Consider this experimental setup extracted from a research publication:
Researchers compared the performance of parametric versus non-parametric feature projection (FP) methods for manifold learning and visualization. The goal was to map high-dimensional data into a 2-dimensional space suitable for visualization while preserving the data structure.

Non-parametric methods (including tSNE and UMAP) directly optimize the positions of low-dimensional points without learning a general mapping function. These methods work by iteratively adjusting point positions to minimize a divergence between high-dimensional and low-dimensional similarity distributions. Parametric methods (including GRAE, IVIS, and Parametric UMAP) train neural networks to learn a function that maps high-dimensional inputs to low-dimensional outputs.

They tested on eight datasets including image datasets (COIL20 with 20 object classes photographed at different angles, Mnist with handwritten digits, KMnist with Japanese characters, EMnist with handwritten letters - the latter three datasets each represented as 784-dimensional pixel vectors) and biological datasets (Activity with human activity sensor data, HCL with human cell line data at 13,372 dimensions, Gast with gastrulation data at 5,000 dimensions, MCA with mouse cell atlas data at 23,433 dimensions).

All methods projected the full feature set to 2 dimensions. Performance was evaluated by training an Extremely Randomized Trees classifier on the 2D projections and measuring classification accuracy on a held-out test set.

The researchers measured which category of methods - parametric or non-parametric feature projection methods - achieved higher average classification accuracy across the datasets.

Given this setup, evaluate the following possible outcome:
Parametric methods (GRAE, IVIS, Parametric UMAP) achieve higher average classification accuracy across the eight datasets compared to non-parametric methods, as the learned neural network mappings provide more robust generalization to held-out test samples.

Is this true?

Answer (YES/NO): NO